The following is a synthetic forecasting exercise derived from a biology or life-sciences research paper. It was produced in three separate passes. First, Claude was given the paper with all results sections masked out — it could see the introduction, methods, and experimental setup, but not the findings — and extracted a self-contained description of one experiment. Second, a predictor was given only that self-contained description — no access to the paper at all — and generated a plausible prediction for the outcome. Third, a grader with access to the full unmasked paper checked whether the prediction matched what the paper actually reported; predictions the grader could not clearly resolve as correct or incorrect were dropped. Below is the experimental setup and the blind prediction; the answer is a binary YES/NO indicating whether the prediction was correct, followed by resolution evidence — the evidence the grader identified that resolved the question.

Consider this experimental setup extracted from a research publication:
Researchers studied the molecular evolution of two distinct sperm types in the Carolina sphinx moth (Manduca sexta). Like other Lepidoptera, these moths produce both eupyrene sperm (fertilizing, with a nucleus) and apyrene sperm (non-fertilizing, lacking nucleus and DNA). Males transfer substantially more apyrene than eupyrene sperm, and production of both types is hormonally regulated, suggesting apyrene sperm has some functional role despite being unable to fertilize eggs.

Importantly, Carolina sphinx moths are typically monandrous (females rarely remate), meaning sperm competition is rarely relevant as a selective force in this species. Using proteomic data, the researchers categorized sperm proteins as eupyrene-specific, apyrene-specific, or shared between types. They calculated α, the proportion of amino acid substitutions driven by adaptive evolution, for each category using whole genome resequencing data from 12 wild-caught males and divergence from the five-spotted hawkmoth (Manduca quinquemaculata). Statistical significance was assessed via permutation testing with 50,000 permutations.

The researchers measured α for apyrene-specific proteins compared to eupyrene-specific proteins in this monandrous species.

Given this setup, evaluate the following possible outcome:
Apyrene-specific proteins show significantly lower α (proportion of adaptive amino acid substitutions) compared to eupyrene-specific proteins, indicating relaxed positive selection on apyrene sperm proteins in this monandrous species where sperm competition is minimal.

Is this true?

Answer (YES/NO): NO